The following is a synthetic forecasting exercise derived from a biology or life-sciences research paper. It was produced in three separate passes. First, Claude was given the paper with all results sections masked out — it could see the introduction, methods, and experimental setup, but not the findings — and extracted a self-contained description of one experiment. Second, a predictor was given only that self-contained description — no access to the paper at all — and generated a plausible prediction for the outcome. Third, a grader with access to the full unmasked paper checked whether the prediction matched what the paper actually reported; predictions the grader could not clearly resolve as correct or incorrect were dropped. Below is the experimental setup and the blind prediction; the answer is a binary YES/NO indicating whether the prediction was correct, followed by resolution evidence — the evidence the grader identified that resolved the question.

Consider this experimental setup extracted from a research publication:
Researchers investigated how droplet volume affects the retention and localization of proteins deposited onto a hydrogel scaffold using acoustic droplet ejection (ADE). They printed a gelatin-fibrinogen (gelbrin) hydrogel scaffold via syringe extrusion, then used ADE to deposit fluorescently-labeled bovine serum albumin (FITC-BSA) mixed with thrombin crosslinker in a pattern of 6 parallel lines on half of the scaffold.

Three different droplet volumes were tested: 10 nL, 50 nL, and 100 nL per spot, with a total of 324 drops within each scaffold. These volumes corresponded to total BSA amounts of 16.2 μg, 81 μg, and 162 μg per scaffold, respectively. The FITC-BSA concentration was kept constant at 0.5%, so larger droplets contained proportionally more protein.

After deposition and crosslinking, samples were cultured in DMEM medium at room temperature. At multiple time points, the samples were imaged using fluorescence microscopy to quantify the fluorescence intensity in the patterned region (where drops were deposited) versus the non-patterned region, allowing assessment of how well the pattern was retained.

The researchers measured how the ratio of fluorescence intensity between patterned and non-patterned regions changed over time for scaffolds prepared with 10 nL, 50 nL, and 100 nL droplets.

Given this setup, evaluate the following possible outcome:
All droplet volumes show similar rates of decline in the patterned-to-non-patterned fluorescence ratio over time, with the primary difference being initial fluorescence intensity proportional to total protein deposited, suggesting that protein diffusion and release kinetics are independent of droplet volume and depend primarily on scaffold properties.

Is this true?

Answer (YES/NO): NO